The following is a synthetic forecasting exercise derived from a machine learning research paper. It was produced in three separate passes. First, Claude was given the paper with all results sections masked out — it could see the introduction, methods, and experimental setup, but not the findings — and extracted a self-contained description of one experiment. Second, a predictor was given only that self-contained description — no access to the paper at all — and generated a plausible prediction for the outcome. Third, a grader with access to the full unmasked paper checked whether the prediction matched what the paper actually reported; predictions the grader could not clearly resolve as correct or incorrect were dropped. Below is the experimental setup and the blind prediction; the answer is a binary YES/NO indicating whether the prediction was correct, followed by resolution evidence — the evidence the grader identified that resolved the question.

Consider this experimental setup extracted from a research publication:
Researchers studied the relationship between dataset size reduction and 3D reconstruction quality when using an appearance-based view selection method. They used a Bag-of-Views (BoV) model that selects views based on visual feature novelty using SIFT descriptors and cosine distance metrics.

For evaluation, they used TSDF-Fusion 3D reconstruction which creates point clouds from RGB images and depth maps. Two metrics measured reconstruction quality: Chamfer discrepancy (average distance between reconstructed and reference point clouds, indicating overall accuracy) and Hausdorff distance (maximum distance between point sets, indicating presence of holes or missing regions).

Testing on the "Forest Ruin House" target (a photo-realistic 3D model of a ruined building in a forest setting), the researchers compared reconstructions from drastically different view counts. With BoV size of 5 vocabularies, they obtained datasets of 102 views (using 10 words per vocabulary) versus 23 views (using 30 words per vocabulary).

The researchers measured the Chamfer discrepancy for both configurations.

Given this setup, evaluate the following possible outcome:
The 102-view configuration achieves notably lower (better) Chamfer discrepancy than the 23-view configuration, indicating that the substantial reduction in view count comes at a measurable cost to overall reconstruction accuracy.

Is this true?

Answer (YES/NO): YES